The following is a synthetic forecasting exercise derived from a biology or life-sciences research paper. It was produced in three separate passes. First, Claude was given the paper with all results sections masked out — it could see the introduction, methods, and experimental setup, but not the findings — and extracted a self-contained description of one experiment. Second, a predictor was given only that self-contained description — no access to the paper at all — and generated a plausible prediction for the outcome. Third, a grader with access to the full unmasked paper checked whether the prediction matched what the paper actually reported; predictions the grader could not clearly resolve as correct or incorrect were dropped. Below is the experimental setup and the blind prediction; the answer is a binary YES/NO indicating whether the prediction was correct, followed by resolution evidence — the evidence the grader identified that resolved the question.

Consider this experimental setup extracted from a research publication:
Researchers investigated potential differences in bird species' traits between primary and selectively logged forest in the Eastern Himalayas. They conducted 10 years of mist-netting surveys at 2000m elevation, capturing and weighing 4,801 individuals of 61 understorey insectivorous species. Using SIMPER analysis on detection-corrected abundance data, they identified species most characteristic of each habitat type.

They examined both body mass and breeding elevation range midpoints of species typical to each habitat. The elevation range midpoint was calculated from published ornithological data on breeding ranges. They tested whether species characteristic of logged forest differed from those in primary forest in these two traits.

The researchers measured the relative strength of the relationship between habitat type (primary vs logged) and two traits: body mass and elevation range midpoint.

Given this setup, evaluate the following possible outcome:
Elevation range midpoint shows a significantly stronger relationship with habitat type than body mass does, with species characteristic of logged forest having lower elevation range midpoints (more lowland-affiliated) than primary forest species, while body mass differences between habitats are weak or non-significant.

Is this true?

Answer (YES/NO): NO